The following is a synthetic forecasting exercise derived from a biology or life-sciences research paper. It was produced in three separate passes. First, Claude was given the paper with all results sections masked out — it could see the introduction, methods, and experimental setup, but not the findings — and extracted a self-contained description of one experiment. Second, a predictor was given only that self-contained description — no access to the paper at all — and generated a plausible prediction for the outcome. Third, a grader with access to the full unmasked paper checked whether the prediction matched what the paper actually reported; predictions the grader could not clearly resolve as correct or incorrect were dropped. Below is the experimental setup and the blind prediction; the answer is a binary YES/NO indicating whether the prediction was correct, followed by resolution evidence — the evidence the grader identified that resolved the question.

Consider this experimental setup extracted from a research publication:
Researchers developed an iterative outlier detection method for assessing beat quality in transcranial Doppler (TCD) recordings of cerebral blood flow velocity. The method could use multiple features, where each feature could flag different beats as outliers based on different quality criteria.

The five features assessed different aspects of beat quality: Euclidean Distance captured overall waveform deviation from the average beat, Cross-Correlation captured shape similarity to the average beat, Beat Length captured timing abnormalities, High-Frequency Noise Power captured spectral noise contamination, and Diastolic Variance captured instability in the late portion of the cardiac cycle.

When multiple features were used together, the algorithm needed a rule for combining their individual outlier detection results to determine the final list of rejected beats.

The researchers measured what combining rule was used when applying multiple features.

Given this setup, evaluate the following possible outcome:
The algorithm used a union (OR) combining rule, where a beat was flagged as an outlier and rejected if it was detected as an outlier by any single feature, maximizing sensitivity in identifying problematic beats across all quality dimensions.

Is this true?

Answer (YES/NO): YES